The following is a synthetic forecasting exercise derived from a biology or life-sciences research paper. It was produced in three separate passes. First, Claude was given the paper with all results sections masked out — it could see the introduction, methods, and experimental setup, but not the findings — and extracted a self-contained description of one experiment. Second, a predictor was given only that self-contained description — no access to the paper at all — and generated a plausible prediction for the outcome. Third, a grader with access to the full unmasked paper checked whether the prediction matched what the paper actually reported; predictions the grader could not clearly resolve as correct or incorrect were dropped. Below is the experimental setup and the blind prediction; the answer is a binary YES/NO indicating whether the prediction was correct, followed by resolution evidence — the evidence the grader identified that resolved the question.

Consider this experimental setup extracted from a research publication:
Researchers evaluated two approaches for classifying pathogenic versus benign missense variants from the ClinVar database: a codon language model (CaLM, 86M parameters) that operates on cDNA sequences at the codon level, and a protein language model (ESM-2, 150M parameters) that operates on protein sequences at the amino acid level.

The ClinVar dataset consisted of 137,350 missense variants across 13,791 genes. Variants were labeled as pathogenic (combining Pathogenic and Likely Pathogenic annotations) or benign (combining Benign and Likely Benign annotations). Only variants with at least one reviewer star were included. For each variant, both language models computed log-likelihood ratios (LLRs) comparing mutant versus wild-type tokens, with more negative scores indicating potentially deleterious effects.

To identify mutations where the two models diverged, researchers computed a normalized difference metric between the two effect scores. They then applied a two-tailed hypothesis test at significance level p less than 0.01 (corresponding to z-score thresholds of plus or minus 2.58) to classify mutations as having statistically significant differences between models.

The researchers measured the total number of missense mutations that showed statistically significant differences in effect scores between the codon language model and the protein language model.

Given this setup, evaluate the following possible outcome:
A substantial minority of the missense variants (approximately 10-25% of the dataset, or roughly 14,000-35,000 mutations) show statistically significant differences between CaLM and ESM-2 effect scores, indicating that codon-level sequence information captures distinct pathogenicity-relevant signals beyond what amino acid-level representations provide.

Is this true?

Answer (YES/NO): YES